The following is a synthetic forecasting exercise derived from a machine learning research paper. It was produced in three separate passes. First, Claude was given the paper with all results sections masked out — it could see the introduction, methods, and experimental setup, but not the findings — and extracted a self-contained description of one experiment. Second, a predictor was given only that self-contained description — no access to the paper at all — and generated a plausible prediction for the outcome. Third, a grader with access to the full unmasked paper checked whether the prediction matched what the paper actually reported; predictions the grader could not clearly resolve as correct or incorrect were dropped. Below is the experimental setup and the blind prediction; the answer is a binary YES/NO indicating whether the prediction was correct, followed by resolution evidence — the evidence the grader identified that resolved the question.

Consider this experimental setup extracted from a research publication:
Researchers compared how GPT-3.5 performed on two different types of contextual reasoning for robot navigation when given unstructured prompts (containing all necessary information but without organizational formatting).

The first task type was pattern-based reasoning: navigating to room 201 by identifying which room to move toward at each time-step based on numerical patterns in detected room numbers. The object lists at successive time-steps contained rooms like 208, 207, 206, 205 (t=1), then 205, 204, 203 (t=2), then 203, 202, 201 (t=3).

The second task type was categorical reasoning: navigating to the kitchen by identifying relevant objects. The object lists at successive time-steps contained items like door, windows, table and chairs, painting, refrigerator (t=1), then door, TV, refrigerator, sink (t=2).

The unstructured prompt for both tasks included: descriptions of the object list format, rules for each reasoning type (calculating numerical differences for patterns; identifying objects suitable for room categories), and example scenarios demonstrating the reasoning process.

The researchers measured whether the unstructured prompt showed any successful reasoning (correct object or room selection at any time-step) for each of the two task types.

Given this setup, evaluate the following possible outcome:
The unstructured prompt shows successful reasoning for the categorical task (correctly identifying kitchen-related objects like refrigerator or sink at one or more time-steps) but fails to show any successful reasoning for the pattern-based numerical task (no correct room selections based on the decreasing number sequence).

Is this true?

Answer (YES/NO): NO